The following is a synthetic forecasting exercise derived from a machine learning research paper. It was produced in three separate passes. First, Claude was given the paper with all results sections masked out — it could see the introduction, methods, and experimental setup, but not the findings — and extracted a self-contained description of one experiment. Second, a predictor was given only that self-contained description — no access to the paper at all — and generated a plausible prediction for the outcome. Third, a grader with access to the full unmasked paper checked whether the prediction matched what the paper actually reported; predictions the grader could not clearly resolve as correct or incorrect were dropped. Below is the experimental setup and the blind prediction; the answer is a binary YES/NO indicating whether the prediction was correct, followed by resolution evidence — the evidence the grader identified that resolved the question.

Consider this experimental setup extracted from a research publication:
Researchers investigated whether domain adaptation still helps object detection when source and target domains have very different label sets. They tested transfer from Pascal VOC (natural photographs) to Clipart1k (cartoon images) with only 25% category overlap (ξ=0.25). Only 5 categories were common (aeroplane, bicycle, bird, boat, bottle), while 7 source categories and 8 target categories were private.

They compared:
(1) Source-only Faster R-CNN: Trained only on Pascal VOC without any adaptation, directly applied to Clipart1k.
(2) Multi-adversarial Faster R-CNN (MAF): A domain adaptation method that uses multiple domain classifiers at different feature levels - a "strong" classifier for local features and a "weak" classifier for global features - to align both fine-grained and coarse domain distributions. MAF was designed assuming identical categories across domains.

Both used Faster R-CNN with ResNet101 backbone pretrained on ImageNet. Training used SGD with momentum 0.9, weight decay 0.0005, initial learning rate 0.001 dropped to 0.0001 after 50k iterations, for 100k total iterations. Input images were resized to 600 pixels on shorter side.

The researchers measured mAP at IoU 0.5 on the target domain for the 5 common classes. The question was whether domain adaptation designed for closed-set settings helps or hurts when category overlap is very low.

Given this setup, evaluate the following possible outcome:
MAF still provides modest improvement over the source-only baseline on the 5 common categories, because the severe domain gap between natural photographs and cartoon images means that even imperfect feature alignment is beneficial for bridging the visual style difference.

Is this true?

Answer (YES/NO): YES